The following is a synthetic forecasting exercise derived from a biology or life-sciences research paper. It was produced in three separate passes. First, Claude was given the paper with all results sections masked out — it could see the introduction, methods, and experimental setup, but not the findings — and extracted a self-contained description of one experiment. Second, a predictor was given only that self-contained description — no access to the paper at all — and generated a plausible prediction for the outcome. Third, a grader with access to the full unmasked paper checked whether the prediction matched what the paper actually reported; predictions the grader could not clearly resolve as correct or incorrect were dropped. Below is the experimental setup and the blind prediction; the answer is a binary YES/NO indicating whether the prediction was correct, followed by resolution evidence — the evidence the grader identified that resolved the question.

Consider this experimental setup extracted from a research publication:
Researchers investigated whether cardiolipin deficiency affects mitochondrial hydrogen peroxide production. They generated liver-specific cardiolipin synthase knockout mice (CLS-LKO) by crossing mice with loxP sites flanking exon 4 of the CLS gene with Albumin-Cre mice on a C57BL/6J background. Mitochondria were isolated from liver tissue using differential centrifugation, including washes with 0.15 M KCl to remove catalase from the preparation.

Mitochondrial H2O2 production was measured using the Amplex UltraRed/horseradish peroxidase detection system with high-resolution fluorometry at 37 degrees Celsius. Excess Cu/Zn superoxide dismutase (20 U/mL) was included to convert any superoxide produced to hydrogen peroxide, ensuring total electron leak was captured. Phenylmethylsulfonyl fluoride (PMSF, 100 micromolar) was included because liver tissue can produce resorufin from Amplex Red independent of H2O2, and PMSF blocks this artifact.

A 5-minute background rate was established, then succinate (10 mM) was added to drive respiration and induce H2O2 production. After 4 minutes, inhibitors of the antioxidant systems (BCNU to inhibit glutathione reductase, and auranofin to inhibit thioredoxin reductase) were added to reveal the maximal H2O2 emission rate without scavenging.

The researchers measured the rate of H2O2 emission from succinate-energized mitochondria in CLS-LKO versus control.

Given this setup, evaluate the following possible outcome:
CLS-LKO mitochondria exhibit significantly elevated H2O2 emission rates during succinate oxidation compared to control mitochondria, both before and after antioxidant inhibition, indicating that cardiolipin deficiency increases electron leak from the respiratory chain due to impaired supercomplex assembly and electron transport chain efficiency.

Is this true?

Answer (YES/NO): YES